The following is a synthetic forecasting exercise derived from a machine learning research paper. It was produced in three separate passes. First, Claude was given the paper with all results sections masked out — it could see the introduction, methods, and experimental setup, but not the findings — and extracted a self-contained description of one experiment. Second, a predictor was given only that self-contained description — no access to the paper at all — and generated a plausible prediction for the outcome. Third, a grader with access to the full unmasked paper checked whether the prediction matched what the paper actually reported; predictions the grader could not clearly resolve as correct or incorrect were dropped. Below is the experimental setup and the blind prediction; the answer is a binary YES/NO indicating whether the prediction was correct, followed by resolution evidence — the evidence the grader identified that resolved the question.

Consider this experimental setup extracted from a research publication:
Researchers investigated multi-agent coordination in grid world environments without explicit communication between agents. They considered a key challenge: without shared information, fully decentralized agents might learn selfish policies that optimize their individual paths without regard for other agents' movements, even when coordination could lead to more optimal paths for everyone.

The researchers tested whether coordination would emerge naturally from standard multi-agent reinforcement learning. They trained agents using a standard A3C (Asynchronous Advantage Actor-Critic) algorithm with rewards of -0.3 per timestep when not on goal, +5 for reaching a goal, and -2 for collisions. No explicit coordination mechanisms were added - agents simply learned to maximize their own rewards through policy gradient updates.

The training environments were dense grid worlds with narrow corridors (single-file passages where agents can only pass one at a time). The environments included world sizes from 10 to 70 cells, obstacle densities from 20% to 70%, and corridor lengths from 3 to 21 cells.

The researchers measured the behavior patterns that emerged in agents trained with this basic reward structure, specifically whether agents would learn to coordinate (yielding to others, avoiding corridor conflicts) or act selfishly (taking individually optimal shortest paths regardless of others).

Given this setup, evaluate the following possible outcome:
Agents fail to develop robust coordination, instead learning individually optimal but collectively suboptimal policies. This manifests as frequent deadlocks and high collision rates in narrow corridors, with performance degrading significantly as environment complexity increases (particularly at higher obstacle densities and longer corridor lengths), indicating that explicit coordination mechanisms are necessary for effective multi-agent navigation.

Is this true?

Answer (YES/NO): YES